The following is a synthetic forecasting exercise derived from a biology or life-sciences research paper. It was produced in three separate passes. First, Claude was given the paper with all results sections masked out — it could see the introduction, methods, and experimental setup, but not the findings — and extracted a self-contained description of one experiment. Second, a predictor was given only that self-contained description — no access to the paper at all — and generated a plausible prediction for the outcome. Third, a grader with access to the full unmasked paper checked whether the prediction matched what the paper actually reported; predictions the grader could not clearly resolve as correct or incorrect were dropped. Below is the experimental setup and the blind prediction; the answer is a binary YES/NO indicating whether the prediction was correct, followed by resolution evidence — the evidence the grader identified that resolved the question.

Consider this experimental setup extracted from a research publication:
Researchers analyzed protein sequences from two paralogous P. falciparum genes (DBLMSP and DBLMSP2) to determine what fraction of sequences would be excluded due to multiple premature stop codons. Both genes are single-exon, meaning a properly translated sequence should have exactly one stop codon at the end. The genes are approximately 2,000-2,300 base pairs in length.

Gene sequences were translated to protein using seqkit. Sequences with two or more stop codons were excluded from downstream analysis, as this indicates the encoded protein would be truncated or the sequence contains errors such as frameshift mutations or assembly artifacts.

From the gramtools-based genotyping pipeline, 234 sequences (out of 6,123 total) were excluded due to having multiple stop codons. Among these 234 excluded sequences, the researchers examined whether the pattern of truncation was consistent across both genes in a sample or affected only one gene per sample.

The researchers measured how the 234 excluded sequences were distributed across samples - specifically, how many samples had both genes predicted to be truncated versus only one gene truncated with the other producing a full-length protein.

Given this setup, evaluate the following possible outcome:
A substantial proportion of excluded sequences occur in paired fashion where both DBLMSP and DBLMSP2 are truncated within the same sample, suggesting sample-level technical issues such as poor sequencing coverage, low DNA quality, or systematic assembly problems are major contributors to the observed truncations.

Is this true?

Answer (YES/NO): NO